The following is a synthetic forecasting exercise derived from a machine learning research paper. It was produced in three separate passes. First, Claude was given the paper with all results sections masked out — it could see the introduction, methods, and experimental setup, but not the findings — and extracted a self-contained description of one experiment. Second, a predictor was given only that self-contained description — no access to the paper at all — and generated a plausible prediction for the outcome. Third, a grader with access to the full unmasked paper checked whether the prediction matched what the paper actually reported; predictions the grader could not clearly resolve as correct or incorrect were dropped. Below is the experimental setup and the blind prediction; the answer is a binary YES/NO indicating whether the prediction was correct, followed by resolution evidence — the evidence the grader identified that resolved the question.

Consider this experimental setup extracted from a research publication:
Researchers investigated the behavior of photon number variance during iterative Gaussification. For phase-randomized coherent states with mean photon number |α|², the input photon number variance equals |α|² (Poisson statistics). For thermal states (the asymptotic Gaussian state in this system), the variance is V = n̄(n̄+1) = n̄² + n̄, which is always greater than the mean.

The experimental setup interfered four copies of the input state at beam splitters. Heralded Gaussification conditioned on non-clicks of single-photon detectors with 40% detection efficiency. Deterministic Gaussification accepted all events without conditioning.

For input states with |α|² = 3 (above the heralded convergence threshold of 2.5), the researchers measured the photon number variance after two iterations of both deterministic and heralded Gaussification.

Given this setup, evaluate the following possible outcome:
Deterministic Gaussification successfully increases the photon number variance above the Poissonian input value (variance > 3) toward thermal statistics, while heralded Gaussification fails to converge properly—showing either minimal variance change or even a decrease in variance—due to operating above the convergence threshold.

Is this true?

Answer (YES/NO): NO